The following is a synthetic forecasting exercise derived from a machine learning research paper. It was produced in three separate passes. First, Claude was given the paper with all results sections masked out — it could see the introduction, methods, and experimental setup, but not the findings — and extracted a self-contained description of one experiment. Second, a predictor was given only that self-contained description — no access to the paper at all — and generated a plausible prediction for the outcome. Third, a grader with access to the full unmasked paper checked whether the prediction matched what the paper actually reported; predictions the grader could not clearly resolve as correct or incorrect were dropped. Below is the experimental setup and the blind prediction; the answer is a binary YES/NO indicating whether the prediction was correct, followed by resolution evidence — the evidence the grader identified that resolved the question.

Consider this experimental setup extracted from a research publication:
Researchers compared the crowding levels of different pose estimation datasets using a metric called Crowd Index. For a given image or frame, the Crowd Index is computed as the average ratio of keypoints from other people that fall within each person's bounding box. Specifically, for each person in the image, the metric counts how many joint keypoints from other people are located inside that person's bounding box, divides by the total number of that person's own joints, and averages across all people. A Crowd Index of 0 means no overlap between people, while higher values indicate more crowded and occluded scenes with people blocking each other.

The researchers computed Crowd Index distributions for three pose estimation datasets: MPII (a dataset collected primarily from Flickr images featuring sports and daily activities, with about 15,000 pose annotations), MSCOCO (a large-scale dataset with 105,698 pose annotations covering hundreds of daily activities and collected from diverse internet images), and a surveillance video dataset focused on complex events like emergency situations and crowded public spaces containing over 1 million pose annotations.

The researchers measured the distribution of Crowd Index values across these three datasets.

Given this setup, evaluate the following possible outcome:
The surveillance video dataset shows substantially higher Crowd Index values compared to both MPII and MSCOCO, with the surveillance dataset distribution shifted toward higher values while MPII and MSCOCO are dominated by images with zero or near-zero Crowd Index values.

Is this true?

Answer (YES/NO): YES